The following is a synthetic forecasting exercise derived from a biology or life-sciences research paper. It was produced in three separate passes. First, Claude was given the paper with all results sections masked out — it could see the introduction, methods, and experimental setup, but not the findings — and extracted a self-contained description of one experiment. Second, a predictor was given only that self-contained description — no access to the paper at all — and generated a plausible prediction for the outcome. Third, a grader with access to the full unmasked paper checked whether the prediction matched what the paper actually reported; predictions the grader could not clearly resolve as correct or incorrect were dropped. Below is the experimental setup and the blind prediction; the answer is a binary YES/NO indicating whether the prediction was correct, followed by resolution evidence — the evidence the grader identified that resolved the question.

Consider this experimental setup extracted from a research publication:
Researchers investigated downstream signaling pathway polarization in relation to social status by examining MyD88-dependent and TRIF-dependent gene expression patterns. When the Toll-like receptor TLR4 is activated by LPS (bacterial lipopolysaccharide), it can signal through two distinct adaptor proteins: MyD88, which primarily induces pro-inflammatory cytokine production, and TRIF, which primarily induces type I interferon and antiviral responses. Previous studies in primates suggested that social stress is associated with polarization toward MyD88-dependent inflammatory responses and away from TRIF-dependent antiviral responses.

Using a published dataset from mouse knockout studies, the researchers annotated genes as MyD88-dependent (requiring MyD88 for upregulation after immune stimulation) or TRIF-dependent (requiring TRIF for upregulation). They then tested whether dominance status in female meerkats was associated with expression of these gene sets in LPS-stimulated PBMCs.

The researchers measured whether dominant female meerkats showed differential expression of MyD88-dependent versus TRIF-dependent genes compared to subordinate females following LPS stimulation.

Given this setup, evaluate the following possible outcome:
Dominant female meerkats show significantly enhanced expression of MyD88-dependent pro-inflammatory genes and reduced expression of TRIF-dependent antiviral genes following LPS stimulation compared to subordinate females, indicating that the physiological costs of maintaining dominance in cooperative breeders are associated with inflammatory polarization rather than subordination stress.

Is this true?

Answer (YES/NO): NO